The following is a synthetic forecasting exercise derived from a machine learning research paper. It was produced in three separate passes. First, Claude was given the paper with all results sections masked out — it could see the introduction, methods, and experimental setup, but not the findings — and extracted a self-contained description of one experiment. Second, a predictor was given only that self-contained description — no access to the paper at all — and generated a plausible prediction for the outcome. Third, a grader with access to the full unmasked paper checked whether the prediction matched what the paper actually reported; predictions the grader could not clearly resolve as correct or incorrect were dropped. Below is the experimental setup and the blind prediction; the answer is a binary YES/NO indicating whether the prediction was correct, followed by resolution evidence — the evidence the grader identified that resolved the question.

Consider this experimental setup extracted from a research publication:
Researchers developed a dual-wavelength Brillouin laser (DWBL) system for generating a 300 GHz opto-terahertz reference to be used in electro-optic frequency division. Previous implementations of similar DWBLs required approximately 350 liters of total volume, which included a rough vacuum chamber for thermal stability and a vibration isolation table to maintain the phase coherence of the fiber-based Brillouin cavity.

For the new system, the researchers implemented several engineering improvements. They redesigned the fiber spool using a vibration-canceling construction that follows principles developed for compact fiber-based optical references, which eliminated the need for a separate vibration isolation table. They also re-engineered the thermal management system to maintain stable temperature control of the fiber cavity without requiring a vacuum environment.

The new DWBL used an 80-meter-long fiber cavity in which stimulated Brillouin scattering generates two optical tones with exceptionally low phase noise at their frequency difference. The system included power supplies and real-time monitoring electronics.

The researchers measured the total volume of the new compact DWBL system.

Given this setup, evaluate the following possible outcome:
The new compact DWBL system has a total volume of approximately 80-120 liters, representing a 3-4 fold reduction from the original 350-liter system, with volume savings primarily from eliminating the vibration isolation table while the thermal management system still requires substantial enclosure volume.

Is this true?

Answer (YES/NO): NO